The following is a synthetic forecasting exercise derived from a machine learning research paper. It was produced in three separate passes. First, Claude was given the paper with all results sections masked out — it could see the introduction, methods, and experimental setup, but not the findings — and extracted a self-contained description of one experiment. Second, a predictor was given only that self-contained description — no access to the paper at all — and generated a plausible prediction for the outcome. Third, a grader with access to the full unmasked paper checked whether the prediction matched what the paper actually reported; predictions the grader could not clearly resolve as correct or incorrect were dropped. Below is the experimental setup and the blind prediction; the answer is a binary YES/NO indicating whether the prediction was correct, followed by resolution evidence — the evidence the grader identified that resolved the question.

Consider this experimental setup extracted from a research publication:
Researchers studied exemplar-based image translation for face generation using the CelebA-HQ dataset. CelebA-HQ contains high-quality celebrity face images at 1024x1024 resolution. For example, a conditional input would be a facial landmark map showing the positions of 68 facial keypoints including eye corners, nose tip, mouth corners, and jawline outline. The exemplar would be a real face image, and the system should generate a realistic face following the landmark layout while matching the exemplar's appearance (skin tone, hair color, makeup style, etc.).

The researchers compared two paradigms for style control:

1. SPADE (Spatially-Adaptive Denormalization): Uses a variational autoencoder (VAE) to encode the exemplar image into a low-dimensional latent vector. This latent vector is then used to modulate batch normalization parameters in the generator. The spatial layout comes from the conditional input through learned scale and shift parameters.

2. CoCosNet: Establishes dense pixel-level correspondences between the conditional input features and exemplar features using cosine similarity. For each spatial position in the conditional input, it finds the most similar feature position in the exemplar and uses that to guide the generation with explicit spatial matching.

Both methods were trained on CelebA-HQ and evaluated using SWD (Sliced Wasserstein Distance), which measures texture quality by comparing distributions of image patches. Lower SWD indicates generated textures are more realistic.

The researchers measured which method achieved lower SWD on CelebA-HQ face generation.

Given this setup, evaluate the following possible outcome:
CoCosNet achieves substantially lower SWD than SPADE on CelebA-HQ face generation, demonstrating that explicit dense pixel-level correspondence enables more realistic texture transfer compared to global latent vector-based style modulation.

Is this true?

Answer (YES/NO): YES